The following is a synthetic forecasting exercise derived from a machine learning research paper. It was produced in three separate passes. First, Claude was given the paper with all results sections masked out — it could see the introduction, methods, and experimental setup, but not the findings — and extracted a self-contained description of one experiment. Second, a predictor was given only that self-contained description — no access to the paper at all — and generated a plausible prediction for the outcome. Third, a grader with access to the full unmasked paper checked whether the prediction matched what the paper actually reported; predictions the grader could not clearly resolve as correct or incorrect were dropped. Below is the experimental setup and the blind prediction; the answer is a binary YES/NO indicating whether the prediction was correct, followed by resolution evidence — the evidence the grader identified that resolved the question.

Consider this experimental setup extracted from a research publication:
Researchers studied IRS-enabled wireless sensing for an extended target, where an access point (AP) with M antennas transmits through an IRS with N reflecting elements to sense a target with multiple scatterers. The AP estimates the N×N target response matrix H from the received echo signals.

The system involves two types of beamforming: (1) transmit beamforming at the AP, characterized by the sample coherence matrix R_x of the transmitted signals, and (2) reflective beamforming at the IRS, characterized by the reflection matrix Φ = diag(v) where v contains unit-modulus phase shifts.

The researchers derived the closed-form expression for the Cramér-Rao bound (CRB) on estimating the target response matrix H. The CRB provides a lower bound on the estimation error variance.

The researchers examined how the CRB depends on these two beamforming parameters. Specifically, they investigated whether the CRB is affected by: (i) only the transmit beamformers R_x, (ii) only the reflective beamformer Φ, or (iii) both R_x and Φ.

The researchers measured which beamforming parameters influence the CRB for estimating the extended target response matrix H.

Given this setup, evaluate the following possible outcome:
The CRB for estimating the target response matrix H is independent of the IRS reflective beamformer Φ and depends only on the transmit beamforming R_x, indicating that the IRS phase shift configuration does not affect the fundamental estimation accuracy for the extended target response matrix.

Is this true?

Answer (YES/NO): YES